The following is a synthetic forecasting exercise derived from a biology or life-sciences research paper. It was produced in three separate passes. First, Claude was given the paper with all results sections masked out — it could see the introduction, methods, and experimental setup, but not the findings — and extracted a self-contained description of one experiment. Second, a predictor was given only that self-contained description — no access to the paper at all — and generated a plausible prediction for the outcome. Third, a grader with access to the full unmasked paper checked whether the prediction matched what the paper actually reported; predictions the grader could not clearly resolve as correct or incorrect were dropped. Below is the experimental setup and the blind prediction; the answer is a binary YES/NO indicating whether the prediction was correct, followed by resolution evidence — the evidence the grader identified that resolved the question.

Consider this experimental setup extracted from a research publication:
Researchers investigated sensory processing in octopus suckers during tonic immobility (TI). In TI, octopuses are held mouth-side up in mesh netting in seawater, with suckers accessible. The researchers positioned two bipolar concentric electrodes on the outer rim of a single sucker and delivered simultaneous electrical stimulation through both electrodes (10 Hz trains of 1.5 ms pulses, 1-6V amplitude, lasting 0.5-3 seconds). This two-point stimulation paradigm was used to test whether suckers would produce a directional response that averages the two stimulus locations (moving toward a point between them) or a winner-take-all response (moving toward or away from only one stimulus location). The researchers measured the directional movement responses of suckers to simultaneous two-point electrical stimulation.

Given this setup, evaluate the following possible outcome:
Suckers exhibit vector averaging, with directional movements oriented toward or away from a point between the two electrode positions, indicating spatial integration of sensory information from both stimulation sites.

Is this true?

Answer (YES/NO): NO